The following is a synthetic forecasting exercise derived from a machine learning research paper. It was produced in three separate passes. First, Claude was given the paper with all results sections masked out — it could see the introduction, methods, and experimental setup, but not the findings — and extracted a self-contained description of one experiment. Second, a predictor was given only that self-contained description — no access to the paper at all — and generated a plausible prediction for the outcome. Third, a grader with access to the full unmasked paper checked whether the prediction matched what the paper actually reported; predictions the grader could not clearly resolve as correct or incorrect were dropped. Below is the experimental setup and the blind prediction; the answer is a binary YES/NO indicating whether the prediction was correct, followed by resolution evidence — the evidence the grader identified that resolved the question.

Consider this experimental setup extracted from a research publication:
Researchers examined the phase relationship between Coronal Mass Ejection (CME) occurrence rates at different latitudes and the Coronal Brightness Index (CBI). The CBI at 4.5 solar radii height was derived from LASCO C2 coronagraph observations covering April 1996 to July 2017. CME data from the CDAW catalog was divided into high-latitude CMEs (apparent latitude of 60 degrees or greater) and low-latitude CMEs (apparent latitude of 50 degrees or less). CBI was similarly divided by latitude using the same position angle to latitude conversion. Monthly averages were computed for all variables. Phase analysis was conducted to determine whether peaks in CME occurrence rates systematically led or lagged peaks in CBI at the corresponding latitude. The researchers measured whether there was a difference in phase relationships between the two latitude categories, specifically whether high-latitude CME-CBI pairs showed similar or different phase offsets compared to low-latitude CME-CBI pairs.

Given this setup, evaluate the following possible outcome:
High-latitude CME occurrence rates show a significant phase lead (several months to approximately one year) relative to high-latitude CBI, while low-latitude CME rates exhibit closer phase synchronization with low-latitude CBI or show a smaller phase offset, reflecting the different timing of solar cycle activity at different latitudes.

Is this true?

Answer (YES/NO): NO